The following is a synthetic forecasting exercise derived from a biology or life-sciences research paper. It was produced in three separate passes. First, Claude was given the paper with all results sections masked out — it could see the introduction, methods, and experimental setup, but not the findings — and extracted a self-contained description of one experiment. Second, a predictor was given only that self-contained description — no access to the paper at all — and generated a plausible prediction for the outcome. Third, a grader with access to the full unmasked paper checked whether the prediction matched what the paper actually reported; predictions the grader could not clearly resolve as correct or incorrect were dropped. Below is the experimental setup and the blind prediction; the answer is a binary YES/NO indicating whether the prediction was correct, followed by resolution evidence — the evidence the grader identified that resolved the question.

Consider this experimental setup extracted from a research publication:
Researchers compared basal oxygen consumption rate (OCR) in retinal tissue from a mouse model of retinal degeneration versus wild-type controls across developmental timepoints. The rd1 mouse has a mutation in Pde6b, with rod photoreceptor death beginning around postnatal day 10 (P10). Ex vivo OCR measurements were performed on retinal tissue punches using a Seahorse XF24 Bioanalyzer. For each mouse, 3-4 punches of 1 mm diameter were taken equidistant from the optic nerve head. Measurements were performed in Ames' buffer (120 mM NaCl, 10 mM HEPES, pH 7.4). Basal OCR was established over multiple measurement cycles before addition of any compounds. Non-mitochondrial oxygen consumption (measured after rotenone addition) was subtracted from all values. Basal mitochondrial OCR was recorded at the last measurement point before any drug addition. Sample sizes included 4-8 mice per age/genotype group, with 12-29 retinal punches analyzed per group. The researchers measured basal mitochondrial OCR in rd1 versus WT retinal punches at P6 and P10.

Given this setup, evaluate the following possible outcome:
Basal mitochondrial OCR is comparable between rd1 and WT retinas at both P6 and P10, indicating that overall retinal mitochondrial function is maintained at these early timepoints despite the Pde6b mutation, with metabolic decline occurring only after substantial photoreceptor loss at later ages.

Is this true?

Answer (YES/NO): NO